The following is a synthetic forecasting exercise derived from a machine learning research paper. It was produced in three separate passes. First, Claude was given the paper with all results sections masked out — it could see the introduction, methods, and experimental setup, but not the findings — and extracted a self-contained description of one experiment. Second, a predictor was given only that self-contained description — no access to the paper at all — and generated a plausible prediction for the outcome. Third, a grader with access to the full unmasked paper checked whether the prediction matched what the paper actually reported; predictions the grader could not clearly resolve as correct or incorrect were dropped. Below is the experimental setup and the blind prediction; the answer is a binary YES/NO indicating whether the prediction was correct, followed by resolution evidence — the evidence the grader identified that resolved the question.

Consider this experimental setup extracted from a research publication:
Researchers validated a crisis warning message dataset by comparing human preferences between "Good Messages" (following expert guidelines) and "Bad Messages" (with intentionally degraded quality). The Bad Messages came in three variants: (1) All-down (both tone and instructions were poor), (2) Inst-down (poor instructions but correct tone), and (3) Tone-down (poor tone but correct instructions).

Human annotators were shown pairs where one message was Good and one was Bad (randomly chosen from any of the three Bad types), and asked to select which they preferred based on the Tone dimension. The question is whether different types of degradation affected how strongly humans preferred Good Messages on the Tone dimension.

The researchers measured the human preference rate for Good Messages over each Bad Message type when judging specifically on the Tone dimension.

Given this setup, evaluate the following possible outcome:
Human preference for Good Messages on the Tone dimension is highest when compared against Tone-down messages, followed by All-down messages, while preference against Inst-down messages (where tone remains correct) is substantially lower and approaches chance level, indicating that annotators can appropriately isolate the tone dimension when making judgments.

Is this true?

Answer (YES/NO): NO